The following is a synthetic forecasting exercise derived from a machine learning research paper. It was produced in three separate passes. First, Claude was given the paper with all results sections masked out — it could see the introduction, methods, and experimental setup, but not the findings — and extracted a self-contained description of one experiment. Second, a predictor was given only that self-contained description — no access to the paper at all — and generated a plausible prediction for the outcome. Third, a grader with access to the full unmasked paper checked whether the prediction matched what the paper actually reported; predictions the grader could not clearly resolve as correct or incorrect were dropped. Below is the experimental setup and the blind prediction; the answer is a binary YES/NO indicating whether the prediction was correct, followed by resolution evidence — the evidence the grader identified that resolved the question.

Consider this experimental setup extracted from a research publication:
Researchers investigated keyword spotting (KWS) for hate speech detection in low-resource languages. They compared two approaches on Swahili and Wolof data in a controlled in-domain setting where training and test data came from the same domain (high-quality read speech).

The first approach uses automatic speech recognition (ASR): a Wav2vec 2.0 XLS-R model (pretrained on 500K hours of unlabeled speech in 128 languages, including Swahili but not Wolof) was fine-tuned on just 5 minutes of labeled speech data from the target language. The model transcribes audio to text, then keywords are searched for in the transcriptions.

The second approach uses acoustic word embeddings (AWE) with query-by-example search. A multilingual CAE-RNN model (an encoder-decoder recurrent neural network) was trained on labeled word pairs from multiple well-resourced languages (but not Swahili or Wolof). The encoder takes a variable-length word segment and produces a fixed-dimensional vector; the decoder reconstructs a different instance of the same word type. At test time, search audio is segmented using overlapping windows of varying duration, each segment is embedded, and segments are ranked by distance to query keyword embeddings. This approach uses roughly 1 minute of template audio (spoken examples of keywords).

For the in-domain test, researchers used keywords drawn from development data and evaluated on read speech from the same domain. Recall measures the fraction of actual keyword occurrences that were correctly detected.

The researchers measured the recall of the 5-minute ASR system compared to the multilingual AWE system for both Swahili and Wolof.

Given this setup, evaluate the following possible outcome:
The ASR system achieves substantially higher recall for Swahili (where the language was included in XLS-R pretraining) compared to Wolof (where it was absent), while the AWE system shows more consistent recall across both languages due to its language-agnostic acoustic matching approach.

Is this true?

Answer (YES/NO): NO